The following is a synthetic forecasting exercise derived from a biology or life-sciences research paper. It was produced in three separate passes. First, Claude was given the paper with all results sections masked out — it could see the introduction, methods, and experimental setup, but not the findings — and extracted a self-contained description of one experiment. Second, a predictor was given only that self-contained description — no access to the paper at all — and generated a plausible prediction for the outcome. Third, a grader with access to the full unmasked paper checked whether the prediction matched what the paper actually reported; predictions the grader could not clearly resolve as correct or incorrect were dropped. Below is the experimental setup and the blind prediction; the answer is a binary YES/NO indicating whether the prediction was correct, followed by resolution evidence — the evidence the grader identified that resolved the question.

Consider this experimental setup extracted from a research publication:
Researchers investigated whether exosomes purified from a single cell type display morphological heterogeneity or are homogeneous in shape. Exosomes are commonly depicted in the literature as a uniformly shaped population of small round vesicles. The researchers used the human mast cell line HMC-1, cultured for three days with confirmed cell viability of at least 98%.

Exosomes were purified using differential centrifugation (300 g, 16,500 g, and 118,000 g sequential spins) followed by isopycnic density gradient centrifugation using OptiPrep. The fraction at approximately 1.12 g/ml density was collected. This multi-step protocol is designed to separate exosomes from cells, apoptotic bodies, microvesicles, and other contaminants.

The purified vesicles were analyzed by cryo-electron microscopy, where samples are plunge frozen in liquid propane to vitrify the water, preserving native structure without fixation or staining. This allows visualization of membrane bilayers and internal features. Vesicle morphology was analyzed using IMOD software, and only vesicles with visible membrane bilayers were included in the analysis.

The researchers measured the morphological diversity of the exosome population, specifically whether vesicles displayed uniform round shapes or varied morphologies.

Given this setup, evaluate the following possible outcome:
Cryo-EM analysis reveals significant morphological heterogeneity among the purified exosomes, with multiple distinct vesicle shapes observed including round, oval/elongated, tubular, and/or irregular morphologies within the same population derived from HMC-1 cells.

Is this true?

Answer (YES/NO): YES